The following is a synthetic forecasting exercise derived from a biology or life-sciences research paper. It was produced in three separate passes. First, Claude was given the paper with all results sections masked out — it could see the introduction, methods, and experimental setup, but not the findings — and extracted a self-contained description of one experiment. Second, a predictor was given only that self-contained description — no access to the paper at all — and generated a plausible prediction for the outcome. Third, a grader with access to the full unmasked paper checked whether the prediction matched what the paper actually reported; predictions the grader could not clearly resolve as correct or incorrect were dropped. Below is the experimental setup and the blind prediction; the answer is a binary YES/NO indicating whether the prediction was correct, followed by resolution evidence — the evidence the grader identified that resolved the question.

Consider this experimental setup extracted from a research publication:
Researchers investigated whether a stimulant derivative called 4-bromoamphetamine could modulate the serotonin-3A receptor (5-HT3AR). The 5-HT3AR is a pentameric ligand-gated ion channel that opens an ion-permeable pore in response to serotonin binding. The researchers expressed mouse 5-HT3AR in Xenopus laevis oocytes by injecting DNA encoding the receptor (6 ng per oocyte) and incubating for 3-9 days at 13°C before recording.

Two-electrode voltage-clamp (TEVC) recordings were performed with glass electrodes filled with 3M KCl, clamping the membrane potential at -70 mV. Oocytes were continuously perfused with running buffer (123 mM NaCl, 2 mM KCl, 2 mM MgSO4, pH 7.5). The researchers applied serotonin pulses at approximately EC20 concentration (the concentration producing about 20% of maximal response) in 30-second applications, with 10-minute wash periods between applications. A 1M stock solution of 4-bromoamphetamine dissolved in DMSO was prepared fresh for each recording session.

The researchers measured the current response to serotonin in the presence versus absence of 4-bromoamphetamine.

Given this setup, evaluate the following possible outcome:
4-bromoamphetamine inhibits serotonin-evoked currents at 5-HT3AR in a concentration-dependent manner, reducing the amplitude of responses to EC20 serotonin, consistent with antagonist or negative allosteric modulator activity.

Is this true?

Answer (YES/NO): NO